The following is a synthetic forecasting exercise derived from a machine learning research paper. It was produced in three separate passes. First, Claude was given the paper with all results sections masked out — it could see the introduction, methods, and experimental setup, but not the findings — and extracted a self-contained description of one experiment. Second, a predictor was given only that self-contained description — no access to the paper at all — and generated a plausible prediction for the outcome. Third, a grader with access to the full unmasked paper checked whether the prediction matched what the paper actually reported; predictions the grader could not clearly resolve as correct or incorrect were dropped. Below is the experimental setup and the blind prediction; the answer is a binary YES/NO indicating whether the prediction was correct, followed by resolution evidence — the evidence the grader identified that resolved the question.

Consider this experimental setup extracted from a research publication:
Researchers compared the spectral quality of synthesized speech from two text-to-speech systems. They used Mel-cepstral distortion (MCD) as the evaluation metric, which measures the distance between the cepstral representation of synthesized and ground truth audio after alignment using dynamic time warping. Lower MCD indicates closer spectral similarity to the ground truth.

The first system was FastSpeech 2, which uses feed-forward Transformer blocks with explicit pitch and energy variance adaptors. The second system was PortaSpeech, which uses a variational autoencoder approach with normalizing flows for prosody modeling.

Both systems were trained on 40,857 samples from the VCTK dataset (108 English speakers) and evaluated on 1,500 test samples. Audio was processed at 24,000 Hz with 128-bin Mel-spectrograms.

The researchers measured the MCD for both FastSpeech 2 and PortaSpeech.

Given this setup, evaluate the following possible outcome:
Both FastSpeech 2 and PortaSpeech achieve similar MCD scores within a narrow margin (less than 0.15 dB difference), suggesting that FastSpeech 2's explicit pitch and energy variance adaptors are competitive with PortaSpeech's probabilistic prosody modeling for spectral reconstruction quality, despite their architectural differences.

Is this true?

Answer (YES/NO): YES